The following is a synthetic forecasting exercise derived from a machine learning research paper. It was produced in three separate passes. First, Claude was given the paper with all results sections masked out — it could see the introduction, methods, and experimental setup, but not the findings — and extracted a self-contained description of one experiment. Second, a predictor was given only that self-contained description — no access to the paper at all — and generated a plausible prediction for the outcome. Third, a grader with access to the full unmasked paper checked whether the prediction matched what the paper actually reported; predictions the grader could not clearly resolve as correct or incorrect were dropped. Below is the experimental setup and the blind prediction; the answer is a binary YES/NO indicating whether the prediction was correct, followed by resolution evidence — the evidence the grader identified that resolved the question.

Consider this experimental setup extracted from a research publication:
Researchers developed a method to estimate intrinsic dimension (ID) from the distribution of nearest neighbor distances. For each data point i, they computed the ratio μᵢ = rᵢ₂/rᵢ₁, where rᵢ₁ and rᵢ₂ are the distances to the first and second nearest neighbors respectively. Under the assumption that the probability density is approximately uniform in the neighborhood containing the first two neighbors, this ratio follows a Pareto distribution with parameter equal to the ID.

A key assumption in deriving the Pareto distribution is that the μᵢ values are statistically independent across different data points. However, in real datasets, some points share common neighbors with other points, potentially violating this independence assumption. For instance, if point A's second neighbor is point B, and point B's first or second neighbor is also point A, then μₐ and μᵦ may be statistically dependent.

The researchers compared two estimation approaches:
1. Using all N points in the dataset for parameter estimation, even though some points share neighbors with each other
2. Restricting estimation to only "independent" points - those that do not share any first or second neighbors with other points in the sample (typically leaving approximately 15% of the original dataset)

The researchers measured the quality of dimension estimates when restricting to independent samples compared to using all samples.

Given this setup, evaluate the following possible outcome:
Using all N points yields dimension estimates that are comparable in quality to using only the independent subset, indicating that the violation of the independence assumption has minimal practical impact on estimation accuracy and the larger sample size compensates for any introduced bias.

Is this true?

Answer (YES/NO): NO